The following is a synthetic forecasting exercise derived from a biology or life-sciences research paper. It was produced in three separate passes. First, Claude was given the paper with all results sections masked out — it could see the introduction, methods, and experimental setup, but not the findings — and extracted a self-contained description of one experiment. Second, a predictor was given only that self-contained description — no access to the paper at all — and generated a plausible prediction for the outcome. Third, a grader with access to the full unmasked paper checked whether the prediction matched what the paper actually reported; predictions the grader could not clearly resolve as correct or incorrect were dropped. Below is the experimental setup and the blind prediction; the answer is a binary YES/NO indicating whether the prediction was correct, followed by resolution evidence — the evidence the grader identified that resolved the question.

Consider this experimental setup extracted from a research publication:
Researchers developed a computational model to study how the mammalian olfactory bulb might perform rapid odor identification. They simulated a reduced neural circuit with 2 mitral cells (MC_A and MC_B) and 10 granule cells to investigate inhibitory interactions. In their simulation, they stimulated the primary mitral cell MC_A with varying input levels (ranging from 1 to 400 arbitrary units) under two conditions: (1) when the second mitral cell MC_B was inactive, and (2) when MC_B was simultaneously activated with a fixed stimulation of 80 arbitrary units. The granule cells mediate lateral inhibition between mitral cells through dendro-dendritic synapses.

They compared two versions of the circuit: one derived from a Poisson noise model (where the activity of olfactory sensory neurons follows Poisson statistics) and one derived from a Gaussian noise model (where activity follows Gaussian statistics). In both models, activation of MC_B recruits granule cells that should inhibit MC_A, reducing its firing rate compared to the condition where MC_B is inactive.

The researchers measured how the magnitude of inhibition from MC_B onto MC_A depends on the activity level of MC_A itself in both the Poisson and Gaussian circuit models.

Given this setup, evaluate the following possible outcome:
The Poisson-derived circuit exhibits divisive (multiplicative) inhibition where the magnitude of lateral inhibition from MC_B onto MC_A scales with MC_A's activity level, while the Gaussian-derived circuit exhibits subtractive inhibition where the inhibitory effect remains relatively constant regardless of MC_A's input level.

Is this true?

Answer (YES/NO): YES